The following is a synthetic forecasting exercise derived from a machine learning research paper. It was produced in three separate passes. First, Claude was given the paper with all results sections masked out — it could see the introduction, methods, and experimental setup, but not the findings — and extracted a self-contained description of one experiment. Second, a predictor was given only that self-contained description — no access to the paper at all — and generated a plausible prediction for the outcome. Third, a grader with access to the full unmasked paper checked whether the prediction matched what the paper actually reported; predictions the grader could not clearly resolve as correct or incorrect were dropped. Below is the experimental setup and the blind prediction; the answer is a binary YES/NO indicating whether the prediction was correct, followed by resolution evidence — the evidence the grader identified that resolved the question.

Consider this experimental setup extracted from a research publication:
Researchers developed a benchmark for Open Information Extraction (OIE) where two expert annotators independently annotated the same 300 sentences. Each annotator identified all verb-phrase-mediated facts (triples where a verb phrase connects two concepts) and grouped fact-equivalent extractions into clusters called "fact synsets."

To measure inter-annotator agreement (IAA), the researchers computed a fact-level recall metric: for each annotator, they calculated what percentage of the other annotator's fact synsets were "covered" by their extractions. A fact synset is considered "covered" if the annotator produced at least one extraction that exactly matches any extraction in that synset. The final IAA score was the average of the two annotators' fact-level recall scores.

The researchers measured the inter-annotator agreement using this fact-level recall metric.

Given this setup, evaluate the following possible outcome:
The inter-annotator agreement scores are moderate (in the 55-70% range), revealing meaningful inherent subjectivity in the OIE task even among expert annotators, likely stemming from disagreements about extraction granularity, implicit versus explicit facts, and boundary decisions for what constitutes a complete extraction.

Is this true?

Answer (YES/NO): NO